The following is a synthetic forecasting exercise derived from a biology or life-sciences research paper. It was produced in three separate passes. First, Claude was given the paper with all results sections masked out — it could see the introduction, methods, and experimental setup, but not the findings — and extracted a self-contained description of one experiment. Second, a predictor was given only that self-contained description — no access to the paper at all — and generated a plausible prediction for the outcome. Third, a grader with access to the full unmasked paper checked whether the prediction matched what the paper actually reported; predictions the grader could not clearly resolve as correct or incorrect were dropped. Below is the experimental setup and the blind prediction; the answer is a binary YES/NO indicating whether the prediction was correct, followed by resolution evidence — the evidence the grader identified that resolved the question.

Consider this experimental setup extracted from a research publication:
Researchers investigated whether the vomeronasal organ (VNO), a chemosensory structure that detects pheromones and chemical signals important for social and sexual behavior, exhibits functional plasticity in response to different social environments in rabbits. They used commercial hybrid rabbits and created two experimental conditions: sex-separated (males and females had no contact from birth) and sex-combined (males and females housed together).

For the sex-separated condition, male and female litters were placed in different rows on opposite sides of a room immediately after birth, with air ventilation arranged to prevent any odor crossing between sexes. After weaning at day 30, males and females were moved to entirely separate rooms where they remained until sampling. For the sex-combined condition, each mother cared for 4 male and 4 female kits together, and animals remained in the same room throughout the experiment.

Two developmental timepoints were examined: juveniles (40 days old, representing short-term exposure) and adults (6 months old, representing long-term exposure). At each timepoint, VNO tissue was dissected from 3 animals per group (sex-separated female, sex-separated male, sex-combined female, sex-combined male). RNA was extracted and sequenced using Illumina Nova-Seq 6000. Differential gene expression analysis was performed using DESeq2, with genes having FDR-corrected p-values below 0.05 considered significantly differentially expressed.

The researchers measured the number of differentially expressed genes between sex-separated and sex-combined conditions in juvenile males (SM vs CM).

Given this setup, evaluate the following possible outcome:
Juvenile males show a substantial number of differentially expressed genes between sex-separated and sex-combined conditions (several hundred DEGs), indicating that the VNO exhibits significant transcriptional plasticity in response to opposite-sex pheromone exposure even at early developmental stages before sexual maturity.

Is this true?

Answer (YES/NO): NO